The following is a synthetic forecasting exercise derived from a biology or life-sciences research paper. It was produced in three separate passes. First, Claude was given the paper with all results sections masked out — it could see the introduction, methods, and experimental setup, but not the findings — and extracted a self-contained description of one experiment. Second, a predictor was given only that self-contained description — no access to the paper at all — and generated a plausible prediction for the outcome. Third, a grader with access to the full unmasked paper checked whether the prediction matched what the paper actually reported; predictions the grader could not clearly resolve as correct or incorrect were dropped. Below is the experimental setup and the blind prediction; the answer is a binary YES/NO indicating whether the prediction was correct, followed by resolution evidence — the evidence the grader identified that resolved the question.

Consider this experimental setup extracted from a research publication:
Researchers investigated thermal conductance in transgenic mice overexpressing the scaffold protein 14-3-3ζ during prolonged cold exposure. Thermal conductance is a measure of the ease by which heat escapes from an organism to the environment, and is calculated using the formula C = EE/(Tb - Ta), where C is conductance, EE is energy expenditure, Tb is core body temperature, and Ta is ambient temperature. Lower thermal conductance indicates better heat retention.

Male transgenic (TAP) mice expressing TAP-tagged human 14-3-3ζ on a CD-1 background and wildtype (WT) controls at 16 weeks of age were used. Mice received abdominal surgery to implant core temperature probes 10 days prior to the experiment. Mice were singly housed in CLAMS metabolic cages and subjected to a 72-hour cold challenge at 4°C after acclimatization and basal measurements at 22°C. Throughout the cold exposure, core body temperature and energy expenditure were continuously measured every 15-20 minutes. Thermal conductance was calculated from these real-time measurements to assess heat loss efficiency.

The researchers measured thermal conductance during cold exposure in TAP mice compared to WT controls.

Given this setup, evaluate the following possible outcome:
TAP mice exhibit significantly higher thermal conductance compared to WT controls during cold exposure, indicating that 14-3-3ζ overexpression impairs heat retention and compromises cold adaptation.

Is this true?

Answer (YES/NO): NO